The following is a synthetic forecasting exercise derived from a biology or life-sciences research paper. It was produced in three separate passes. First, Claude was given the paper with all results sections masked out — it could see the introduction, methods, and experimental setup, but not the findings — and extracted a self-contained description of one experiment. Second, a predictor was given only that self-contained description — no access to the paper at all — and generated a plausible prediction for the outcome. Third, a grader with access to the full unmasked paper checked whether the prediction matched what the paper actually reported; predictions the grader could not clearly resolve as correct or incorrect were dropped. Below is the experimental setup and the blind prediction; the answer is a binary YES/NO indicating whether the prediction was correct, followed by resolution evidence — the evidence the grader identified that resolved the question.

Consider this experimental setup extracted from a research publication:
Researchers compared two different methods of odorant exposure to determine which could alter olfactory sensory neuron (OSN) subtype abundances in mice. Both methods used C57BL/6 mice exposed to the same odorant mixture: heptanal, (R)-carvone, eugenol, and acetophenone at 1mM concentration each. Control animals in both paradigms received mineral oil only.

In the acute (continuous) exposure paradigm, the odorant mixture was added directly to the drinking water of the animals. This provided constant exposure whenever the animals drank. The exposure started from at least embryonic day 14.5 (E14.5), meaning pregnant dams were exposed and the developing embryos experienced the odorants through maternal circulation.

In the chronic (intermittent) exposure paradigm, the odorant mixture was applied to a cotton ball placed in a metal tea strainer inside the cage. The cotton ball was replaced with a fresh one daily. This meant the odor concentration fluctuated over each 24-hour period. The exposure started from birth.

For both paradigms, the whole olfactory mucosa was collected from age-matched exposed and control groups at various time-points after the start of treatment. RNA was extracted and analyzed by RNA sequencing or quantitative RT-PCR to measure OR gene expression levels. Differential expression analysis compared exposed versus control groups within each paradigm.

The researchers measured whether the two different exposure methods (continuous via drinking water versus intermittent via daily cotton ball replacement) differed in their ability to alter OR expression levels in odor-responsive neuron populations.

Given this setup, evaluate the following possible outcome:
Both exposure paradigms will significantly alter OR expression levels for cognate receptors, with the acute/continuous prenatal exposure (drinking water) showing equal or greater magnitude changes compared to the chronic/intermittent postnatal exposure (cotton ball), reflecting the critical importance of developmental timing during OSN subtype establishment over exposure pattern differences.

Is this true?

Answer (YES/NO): NO